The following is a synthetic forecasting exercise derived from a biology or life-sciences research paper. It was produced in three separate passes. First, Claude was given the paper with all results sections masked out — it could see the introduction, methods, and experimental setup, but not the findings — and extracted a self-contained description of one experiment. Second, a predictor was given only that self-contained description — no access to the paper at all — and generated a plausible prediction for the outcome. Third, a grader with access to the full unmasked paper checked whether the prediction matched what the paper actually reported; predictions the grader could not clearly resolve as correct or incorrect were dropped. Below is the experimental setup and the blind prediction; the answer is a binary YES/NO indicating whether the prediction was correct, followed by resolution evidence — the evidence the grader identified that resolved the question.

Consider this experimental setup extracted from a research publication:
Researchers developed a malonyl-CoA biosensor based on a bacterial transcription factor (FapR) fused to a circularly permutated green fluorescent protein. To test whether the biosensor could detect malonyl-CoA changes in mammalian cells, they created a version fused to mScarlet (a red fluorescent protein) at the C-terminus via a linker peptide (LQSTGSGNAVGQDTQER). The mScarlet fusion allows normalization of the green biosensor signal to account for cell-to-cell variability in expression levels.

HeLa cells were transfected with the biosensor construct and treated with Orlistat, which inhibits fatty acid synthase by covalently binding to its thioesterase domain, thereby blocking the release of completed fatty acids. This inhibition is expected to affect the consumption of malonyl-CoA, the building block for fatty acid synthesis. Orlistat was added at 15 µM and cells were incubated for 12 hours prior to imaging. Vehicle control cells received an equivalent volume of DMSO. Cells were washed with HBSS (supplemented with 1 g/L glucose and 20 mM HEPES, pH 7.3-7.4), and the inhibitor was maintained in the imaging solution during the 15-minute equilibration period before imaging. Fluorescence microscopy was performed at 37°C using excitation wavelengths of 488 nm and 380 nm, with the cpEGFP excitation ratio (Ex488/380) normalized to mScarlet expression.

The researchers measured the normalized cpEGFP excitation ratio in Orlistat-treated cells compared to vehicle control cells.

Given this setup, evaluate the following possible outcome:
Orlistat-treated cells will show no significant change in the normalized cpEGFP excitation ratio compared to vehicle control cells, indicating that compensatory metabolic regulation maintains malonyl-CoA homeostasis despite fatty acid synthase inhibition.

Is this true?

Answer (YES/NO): NO